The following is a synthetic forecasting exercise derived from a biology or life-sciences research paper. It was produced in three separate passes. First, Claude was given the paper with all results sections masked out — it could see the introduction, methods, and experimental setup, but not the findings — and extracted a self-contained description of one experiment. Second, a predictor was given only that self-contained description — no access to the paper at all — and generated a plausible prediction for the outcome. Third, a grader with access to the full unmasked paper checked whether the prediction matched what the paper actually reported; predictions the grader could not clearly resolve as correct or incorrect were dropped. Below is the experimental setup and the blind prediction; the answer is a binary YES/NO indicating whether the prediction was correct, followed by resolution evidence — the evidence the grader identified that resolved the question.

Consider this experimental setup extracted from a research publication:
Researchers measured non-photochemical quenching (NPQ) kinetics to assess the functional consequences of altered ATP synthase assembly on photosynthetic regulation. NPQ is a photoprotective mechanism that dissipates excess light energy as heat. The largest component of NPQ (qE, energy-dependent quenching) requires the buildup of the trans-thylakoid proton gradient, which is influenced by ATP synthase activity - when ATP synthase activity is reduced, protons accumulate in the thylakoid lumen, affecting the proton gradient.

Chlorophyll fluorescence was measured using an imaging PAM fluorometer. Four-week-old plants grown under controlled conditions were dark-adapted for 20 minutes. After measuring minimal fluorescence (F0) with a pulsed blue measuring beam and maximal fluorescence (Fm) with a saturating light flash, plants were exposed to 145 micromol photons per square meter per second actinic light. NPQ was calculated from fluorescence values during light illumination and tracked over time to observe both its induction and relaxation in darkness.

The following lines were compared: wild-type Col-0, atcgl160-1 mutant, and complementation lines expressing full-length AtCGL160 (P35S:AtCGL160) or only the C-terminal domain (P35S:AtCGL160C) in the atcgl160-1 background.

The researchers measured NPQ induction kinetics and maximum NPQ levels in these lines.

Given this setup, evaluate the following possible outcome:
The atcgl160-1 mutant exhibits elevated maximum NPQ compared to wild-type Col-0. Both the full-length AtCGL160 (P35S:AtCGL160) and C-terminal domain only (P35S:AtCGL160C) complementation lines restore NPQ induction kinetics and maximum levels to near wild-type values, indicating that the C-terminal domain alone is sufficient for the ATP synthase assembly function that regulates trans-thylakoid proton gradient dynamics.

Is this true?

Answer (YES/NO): NO